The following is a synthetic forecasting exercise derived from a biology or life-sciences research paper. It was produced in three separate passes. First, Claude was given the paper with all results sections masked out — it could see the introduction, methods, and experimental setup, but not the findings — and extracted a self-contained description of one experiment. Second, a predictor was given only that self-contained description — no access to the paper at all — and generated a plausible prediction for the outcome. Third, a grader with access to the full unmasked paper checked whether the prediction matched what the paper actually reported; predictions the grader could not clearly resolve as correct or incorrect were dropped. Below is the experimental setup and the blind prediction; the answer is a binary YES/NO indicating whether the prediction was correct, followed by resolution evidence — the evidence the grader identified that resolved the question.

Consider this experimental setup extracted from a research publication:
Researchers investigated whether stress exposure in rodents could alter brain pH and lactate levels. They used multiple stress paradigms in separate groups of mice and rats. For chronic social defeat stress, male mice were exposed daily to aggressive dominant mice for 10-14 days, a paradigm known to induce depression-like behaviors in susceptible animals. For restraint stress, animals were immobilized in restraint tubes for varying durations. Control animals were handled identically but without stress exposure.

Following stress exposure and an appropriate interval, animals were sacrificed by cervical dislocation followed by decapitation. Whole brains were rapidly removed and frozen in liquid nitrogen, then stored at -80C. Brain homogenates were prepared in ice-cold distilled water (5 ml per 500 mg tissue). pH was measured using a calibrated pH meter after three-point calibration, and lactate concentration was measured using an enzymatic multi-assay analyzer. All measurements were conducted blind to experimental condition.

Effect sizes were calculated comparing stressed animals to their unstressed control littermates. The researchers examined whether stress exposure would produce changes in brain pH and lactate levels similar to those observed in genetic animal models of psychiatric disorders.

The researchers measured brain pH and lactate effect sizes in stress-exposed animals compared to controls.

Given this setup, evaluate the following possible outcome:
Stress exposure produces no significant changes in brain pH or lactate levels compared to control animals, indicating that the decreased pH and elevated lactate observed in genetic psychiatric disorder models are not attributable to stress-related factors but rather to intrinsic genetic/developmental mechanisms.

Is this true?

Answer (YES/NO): NO